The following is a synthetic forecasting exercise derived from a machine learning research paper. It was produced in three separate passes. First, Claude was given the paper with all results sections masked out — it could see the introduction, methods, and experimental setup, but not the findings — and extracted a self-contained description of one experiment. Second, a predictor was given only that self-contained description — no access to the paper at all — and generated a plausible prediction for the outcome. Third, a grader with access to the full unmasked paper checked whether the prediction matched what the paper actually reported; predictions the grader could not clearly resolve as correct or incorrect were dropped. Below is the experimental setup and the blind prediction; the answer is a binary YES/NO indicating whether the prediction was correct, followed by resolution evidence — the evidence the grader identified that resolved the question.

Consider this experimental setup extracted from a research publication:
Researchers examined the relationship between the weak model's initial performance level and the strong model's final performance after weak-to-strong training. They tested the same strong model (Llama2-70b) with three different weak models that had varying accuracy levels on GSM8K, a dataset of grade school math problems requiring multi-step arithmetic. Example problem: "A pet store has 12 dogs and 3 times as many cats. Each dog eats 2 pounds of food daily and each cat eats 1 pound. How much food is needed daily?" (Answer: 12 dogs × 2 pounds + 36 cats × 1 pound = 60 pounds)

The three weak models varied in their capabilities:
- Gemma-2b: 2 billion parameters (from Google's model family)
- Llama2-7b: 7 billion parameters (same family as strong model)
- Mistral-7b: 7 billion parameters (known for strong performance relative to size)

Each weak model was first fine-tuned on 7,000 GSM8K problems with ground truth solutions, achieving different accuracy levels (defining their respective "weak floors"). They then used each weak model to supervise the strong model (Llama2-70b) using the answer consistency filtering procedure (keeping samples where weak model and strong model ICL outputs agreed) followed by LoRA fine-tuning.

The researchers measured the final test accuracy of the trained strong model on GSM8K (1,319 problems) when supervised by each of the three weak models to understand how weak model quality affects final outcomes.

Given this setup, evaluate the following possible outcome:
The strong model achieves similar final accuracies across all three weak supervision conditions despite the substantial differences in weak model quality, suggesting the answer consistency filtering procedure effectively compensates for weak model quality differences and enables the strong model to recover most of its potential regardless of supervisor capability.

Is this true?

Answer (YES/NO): NO